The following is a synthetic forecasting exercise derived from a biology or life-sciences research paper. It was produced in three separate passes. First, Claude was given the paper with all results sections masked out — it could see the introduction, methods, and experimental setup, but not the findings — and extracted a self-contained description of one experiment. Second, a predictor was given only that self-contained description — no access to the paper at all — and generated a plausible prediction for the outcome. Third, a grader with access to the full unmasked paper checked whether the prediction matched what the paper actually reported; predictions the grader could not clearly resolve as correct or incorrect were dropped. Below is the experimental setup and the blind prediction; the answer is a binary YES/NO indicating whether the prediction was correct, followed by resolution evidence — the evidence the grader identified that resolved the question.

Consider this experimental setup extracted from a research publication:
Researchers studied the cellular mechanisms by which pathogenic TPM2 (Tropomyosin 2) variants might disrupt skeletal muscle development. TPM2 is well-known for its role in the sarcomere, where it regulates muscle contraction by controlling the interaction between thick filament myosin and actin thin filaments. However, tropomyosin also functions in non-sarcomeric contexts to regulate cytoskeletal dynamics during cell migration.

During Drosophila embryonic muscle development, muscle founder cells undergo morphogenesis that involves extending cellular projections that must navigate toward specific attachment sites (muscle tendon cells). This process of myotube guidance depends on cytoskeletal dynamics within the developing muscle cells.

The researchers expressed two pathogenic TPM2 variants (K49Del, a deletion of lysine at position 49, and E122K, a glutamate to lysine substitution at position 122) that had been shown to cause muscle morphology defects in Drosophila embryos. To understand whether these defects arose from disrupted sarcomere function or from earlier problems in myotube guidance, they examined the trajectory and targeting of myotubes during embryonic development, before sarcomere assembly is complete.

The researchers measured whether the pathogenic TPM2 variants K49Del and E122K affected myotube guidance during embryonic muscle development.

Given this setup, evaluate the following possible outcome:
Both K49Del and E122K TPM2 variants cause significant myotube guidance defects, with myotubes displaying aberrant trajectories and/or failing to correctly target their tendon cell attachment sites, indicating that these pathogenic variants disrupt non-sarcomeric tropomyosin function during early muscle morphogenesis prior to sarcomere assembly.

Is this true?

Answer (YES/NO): NO